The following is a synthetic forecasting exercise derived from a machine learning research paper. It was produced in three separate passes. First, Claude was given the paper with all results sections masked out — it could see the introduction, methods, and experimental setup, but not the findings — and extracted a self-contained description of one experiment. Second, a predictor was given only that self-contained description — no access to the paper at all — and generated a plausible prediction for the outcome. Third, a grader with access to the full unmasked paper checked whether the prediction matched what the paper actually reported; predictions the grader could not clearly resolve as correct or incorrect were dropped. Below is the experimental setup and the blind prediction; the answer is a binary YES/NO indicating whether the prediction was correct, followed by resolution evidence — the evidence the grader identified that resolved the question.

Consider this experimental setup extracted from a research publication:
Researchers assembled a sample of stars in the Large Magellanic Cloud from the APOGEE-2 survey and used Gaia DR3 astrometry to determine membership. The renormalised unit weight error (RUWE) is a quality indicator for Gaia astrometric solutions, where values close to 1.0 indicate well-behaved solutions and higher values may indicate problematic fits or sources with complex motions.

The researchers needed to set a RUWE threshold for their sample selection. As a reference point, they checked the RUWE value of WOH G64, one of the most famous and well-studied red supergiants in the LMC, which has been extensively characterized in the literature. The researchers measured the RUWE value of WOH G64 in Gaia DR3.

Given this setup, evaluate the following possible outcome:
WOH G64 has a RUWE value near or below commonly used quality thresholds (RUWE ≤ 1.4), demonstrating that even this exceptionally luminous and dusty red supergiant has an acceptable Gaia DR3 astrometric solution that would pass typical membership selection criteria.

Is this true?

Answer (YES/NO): NO